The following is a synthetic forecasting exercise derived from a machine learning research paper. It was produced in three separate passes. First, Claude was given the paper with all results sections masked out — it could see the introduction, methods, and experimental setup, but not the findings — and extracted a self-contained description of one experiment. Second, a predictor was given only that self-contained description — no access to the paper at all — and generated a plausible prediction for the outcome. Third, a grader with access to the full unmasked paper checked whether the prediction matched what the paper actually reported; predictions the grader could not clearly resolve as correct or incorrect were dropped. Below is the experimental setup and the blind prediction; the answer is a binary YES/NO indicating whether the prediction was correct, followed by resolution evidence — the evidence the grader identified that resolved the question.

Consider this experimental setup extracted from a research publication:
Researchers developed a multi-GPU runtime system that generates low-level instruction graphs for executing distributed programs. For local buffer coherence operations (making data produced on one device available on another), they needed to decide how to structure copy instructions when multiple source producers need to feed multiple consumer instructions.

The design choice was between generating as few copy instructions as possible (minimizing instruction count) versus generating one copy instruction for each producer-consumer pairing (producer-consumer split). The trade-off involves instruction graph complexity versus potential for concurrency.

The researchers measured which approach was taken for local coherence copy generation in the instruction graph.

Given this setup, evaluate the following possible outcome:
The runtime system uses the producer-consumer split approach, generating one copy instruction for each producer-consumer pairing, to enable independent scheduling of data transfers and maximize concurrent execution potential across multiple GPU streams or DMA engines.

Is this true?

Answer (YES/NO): YES